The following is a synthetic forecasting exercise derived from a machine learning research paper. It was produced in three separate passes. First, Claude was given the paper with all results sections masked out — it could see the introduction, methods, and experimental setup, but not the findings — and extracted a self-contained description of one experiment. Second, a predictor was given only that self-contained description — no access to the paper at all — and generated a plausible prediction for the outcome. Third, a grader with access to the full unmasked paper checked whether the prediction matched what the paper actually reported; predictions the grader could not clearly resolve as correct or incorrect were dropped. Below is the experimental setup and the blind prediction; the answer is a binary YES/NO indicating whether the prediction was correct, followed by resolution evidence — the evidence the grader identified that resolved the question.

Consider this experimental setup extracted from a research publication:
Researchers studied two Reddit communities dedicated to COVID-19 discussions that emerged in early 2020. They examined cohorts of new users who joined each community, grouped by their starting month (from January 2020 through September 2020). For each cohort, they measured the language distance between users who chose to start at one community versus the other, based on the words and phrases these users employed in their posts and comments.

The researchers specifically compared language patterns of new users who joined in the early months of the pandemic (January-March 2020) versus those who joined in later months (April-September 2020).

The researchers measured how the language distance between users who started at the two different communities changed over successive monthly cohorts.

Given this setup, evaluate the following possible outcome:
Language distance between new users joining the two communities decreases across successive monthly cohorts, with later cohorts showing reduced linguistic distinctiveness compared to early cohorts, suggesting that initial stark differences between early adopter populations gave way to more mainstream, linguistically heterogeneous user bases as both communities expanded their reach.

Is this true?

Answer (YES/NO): NO